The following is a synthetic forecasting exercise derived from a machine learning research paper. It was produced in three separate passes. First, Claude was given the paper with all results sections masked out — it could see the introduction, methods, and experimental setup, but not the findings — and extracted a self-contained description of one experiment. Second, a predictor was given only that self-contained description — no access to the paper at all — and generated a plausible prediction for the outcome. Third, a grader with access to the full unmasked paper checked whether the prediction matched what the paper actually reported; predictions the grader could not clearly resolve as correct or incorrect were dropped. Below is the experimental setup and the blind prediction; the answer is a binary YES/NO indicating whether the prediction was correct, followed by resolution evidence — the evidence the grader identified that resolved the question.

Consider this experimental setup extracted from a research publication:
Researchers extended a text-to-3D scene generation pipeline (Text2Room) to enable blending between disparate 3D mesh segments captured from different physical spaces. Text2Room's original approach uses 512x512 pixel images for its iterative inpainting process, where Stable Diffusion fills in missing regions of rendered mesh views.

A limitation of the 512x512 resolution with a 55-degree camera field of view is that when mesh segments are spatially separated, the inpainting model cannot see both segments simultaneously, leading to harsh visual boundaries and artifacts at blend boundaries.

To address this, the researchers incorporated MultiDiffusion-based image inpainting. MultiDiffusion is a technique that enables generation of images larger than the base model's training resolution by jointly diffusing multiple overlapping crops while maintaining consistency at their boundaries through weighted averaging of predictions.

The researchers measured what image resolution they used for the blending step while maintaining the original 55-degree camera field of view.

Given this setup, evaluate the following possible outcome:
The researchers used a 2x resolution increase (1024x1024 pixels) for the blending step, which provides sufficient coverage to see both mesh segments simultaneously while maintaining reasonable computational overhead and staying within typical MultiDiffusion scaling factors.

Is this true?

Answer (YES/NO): NO